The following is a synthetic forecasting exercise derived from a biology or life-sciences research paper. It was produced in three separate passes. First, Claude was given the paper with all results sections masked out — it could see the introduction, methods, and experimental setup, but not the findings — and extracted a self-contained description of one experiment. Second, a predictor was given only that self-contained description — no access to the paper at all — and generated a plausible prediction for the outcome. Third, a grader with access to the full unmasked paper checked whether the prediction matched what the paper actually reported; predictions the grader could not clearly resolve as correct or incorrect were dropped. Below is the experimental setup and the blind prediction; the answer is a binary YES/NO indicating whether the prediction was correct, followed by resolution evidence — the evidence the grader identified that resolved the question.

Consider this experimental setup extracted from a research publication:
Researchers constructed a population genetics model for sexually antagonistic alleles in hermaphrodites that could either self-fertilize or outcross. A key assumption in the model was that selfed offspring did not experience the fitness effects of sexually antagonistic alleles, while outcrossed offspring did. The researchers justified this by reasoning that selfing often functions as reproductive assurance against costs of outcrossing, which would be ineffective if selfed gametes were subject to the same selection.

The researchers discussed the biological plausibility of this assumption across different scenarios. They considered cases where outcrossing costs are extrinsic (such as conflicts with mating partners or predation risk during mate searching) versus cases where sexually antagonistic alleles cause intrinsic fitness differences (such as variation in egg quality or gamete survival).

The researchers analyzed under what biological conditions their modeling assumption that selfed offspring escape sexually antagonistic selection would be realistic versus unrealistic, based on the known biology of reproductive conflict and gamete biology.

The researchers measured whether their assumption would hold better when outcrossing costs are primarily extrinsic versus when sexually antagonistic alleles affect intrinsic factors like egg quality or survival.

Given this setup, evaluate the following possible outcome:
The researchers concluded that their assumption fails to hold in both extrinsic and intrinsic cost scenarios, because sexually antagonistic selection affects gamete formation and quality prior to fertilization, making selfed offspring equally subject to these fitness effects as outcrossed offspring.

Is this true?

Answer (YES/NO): NO